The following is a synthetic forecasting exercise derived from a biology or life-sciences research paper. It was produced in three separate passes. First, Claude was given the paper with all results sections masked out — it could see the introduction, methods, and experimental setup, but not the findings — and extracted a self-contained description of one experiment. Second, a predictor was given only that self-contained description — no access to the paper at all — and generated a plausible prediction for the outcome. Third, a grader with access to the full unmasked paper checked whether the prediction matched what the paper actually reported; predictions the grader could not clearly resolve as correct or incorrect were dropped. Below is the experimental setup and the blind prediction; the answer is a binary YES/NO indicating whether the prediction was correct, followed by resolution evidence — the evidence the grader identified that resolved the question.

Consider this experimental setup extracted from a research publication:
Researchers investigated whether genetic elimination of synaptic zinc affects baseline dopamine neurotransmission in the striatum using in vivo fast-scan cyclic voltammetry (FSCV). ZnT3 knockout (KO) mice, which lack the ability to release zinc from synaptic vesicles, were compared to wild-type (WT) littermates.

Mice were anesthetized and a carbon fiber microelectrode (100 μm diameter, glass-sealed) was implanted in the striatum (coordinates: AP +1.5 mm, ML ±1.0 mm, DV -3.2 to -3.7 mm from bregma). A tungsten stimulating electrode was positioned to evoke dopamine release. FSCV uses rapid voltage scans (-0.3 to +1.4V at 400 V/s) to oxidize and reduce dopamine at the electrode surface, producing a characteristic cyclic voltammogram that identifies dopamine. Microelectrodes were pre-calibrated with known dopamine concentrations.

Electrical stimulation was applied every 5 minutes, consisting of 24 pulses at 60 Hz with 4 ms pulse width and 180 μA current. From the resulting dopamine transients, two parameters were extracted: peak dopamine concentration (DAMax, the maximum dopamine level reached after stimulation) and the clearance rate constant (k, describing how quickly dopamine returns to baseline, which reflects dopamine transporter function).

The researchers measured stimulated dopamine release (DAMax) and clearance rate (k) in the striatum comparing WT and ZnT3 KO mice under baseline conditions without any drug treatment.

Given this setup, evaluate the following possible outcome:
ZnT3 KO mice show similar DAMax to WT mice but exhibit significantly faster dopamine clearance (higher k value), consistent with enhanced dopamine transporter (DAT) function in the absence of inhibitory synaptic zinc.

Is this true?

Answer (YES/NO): NO